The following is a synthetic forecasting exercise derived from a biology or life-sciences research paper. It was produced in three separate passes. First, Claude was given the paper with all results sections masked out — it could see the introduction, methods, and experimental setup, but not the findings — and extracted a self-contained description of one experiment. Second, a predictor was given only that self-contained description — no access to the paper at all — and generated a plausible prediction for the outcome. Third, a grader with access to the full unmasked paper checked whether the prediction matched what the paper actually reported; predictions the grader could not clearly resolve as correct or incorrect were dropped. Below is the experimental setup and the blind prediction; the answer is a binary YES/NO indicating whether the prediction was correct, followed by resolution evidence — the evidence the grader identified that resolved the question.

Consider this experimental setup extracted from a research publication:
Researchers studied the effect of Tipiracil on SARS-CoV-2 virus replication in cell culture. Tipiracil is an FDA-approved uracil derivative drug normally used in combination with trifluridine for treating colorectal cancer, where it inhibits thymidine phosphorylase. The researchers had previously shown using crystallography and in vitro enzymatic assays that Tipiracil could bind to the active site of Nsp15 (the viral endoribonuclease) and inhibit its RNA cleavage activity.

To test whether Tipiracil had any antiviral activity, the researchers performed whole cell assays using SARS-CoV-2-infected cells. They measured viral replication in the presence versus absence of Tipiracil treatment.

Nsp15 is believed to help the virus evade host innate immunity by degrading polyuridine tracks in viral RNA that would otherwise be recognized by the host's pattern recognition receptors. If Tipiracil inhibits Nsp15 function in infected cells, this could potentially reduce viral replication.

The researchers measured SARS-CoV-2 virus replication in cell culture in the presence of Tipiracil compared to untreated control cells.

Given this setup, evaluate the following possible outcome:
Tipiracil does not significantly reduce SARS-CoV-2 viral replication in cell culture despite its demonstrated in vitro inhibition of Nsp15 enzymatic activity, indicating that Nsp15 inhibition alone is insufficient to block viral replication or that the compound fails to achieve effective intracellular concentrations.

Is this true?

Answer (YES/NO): YES